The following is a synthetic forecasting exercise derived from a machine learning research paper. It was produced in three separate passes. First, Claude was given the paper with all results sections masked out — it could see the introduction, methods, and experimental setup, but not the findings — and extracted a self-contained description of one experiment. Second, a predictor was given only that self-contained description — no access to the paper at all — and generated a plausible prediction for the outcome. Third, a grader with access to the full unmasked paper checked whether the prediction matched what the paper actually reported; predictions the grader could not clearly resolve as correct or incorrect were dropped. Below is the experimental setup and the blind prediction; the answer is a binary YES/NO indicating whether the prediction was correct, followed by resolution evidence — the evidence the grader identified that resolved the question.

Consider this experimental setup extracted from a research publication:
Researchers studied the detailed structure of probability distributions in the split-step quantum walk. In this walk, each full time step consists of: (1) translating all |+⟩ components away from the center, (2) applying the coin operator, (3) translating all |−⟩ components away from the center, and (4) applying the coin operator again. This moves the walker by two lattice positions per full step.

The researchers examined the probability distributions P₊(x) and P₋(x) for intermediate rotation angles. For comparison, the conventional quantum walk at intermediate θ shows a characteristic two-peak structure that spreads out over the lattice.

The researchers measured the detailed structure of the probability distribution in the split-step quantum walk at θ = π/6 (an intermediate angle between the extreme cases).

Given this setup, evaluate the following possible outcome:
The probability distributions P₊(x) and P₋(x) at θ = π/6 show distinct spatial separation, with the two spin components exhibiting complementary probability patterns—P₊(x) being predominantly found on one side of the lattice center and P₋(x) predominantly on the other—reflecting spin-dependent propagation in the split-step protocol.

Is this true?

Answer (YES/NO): NO